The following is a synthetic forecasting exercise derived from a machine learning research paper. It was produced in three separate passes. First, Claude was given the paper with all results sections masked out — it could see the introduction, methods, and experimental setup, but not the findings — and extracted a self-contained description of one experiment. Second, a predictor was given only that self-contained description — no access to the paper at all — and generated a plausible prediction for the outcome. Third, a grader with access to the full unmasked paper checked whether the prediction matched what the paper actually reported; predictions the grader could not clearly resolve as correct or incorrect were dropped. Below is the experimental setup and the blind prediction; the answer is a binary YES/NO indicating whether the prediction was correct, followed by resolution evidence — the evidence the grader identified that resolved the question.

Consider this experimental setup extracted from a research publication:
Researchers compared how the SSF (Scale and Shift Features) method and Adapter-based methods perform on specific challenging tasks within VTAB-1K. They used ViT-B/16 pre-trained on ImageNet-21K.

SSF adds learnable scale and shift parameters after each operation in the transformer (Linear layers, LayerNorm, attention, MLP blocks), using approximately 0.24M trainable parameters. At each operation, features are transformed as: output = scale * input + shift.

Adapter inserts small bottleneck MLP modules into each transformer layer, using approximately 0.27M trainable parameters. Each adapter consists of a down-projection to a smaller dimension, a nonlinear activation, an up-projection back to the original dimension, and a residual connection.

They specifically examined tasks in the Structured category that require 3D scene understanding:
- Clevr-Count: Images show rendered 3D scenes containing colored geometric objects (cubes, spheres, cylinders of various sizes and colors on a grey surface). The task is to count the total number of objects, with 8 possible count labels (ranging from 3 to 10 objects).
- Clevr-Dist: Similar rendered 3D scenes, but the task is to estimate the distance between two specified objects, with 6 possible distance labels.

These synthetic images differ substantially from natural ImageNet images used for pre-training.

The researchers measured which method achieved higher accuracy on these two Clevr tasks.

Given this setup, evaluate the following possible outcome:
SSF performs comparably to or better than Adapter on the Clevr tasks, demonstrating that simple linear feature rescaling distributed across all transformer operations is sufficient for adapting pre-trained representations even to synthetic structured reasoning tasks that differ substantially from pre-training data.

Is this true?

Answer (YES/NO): NO